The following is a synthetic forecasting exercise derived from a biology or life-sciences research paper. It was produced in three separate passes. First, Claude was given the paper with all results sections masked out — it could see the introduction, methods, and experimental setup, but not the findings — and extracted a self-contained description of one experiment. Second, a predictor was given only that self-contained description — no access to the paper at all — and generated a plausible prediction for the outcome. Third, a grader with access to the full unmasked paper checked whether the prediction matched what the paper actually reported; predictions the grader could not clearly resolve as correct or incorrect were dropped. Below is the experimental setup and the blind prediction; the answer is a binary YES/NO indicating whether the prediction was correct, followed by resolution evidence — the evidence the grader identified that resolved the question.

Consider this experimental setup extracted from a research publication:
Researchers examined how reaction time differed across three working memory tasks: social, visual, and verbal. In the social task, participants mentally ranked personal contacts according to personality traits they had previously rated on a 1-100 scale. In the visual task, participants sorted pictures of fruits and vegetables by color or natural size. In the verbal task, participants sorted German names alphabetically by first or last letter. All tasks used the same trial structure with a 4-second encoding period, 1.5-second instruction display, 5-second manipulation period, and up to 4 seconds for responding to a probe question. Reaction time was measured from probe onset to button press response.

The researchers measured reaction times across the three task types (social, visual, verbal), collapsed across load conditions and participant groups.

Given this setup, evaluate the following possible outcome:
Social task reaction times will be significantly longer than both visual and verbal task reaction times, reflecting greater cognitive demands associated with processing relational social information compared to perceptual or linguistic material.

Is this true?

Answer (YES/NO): NO